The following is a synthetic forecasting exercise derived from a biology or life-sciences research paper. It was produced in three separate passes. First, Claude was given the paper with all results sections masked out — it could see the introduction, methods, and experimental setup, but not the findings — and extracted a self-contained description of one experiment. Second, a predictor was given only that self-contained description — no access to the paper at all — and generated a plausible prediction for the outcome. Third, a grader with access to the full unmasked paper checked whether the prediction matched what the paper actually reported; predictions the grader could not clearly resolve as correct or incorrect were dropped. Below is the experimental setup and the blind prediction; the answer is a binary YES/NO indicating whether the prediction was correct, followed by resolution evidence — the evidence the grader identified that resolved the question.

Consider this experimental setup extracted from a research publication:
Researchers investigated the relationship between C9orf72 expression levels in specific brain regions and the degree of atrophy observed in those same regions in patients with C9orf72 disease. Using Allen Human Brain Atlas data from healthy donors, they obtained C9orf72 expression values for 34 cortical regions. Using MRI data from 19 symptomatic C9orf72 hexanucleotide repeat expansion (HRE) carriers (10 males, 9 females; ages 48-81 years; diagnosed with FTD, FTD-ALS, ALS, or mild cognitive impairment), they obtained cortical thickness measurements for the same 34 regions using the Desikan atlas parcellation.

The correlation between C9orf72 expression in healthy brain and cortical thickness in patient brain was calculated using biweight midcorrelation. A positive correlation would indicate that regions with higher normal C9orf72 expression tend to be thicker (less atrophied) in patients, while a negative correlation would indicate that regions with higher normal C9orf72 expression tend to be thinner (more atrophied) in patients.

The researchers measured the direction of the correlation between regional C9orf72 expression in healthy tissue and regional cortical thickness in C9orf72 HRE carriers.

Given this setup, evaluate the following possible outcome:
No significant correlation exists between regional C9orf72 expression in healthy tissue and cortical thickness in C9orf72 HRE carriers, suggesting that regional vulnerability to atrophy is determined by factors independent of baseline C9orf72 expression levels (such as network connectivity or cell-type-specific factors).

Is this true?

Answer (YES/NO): NO